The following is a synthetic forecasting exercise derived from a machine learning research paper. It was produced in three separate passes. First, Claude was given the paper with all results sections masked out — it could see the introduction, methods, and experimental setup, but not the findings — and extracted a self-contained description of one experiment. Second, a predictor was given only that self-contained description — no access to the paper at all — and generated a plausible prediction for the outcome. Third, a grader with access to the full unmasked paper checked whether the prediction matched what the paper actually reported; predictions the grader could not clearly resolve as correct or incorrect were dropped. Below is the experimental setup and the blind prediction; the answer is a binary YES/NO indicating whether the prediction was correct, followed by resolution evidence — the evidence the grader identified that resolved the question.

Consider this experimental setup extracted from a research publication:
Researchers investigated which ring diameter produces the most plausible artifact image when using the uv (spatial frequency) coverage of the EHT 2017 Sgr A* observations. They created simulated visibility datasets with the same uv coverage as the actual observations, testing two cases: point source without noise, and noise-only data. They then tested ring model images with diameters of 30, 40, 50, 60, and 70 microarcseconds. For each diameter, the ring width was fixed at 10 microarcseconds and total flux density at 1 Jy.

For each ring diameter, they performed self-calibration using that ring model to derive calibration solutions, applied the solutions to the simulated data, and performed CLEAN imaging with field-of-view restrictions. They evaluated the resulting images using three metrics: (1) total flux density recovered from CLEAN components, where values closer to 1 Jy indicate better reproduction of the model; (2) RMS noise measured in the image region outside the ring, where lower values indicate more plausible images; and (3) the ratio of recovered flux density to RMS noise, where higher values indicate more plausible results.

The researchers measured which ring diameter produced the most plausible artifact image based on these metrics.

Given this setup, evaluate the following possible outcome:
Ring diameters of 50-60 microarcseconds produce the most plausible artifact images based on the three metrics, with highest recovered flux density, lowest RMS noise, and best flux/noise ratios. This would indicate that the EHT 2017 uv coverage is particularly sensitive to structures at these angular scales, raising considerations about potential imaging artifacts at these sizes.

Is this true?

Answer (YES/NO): NO